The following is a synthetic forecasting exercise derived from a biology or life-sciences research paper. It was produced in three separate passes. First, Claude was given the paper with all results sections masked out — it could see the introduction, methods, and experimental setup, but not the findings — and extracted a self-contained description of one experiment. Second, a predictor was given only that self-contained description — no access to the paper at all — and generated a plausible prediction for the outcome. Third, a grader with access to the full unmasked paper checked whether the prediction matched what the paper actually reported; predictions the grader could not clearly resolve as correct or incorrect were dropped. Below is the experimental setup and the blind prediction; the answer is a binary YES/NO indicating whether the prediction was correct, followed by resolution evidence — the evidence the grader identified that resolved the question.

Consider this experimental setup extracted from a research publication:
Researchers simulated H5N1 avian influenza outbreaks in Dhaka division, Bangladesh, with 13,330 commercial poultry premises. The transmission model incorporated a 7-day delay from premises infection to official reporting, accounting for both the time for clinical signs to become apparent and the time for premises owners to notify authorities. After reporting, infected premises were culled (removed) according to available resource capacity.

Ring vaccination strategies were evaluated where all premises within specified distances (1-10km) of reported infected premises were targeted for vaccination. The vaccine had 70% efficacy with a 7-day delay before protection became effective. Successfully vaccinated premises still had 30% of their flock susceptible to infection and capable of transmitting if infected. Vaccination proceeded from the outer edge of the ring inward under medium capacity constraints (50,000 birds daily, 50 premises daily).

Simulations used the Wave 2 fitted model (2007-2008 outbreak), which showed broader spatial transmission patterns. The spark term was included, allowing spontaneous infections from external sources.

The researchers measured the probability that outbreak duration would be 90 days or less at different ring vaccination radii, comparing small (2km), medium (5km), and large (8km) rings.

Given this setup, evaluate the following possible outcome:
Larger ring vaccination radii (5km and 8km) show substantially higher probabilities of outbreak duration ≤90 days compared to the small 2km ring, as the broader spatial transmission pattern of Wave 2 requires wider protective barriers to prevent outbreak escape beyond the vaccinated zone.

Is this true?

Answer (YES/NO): NO